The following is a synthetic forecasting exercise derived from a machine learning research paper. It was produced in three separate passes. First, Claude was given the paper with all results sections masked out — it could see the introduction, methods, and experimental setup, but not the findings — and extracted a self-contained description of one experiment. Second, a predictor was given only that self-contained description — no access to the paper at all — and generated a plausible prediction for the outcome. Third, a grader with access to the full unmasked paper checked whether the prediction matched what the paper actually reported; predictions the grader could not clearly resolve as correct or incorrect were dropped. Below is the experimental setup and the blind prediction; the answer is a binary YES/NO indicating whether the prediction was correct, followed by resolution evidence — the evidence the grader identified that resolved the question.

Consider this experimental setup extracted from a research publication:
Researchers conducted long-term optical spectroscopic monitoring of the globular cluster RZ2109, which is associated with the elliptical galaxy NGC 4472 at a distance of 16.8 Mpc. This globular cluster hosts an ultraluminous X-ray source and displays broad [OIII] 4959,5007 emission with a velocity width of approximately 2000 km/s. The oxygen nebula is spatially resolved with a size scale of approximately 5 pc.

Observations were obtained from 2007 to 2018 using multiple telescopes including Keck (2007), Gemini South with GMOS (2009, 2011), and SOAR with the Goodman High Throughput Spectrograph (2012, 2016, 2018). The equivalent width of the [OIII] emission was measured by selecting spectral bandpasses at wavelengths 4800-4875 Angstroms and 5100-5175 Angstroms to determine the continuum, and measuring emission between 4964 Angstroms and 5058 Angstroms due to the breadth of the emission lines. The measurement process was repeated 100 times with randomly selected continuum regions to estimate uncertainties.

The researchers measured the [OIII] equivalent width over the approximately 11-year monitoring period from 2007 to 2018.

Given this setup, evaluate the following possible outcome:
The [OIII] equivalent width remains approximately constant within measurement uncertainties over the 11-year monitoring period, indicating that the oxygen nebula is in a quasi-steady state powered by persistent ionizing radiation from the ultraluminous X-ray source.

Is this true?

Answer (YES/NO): NO